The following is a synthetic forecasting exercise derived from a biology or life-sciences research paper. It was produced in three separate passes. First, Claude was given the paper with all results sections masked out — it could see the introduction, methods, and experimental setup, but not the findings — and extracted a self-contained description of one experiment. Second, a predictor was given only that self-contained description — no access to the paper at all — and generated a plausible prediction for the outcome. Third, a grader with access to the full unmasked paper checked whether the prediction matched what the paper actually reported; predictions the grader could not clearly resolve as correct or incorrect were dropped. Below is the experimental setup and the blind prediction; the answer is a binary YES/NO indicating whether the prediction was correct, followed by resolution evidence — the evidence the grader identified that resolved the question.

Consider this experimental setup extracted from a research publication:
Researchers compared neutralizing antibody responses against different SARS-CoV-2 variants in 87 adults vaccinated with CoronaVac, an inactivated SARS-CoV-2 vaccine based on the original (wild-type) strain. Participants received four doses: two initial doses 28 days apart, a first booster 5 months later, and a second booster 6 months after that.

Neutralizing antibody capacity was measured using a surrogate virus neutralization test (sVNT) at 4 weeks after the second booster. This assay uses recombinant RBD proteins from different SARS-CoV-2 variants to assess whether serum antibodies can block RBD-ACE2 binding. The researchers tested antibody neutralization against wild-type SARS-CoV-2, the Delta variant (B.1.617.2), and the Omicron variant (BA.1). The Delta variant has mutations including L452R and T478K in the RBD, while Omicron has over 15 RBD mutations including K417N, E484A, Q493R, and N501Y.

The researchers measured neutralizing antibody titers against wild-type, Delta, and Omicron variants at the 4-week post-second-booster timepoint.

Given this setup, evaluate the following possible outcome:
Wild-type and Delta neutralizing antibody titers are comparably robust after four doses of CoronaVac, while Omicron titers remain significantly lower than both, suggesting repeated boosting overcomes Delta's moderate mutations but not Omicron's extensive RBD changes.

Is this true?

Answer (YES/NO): NO